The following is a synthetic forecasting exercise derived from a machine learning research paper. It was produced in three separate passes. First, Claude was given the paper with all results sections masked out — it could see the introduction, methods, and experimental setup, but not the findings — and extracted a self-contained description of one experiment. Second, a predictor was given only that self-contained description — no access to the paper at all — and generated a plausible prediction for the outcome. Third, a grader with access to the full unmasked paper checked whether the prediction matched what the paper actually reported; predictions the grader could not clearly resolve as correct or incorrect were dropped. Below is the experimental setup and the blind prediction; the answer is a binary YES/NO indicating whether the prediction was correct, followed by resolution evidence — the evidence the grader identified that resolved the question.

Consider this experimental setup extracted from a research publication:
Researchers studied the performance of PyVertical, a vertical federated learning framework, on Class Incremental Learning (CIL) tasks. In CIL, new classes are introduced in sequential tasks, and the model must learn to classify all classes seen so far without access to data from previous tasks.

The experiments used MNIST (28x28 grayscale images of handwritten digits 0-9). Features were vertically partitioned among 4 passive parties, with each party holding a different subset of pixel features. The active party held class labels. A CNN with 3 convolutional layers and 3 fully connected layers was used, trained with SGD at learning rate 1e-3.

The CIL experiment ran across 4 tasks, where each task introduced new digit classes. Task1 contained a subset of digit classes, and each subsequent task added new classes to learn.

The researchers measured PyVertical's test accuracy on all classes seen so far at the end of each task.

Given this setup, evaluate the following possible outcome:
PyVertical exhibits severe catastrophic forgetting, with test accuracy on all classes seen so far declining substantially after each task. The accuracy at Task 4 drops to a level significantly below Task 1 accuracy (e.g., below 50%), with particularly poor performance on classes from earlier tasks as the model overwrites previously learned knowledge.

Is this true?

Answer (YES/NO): YES